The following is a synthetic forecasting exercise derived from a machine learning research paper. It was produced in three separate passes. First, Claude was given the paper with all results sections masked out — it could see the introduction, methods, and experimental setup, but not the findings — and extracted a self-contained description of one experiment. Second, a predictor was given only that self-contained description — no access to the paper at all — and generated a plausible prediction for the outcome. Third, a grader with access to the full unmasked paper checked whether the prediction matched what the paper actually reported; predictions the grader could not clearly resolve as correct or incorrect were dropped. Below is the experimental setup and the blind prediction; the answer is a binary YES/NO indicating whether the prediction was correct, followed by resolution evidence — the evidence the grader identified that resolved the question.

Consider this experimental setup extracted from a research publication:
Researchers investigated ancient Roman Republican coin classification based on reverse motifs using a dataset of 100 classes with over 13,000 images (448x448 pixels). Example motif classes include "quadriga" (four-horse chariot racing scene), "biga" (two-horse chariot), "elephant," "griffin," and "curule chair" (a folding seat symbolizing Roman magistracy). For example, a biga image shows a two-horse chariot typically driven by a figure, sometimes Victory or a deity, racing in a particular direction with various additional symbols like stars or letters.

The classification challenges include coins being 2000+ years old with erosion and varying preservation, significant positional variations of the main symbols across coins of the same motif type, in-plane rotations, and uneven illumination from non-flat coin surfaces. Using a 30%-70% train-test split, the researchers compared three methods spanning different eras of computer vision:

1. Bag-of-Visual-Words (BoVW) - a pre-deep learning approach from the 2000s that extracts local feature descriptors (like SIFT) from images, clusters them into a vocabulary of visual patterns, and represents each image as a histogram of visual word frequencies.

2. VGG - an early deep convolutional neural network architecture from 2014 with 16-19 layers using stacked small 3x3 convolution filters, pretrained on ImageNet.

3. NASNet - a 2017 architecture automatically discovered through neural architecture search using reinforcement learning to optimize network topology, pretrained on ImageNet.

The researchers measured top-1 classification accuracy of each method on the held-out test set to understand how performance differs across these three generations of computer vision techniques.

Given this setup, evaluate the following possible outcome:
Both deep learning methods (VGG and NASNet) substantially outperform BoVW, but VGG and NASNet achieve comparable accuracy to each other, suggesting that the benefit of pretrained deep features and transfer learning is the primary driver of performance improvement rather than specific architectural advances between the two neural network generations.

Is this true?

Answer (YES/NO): YES